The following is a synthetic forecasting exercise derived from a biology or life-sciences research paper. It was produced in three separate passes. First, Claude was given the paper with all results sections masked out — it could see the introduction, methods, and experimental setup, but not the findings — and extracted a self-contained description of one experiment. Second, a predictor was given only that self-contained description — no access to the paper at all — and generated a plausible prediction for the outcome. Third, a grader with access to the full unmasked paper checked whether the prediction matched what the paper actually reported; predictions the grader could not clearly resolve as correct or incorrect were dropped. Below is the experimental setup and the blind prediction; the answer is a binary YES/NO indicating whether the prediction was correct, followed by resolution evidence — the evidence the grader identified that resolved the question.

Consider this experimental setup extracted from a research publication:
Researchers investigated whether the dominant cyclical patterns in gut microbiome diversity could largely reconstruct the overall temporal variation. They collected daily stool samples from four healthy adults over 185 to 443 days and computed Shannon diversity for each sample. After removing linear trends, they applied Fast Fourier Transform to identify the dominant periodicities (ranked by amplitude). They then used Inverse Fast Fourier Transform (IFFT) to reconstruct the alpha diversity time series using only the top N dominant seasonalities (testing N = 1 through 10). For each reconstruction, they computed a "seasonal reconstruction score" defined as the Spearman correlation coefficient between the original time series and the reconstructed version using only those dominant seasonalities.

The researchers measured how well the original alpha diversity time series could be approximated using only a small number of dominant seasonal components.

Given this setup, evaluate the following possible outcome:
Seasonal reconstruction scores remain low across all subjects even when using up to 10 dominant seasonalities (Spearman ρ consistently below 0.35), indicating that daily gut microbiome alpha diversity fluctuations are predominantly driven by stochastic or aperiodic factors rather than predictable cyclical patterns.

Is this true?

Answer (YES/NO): NO